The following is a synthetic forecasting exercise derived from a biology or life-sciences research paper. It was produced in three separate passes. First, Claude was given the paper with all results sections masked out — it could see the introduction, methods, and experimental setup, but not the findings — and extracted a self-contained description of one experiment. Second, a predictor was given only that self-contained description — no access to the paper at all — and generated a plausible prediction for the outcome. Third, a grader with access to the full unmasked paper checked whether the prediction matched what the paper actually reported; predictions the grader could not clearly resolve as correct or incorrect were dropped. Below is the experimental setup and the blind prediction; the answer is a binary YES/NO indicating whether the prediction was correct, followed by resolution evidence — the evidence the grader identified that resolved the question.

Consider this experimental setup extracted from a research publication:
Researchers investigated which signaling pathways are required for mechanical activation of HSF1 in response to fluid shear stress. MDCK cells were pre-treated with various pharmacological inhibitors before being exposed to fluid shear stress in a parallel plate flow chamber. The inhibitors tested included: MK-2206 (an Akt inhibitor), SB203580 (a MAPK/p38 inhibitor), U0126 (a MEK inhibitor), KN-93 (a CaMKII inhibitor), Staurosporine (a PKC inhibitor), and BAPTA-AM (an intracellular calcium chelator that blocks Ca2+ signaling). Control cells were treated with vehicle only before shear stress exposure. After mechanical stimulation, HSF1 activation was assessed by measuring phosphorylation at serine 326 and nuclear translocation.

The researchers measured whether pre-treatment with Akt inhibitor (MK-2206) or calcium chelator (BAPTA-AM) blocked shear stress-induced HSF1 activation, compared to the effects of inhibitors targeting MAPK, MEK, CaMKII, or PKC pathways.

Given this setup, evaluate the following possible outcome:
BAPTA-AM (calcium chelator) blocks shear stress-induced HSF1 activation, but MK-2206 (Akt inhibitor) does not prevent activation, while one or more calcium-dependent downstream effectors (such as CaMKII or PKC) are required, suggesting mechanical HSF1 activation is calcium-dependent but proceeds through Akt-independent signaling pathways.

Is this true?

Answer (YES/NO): NO